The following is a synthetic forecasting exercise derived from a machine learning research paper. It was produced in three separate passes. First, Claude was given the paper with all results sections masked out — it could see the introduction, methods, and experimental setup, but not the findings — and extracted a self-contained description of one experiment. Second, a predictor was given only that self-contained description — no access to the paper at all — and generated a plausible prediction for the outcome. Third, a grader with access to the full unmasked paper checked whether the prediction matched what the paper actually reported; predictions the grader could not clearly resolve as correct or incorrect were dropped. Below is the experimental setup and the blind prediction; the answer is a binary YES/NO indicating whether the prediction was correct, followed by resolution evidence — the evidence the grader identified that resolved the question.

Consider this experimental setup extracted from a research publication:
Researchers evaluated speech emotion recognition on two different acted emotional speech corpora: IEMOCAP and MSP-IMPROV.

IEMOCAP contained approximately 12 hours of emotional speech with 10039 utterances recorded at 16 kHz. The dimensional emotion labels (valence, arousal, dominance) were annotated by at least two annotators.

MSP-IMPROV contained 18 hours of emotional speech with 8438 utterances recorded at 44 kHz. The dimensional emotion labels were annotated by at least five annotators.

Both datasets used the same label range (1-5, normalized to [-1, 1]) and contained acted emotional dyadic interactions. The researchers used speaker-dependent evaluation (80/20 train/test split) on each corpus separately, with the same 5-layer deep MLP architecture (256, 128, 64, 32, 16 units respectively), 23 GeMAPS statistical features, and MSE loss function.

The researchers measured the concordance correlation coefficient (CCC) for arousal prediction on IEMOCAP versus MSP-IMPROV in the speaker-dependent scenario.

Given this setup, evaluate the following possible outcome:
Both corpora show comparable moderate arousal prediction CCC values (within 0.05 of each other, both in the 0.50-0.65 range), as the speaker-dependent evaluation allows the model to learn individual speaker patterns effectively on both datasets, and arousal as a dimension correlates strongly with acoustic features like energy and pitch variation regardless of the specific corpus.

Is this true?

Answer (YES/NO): NO